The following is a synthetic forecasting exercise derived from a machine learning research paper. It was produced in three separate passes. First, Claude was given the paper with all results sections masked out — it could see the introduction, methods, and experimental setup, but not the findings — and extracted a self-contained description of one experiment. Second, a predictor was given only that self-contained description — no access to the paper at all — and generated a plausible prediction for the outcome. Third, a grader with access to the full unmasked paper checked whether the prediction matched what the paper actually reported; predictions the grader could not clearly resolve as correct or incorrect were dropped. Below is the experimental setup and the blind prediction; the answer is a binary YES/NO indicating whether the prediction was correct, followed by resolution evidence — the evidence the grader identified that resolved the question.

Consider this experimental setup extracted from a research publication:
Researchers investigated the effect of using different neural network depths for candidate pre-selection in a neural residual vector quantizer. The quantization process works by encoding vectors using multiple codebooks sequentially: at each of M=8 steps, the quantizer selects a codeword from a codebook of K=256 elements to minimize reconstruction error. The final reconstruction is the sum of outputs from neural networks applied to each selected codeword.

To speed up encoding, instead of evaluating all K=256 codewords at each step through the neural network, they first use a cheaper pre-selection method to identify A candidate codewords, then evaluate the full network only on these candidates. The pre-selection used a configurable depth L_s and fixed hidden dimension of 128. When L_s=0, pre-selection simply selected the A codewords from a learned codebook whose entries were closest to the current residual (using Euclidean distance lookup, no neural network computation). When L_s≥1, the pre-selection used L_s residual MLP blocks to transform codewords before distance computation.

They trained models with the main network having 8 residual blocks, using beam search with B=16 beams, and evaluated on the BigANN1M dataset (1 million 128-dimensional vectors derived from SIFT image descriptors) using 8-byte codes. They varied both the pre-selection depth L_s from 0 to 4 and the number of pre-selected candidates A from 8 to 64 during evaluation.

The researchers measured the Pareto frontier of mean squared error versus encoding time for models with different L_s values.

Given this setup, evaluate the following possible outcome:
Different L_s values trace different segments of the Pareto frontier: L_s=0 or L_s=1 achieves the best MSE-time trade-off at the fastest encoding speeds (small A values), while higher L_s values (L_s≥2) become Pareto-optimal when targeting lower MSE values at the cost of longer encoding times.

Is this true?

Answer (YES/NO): NO